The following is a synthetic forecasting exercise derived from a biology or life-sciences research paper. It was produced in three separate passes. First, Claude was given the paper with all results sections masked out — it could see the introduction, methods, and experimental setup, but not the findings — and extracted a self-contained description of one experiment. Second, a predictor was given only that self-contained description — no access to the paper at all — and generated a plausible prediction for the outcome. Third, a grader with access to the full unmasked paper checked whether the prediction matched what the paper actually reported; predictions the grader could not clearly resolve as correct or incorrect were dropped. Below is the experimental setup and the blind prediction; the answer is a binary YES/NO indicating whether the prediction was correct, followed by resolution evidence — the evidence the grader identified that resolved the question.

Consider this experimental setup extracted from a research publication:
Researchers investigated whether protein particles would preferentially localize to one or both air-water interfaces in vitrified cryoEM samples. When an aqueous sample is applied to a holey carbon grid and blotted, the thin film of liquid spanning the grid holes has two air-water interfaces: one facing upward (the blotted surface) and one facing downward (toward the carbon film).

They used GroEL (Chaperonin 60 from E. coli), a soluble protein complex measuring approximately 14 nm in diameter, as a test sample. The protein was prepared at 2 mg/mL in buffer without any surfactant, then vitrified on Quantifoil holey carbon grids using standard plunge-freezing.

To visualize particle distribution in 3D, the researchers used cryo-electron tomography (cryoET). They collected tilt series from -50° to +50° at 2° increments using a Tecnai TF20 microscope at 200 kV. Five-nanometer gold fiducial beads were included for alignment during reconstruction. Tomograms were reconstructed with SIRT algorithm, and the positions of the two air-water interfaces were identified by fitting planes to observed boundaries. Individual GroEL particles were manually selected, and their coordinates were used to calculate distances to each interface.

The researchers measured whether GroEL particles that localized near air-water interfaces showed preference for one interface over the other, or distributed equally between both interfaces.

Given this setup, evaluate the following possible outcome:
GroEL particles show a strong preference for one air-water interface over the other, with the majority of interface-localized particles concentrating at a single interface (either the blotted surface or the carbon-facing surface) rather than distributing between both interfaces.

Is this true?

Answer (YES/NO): YES